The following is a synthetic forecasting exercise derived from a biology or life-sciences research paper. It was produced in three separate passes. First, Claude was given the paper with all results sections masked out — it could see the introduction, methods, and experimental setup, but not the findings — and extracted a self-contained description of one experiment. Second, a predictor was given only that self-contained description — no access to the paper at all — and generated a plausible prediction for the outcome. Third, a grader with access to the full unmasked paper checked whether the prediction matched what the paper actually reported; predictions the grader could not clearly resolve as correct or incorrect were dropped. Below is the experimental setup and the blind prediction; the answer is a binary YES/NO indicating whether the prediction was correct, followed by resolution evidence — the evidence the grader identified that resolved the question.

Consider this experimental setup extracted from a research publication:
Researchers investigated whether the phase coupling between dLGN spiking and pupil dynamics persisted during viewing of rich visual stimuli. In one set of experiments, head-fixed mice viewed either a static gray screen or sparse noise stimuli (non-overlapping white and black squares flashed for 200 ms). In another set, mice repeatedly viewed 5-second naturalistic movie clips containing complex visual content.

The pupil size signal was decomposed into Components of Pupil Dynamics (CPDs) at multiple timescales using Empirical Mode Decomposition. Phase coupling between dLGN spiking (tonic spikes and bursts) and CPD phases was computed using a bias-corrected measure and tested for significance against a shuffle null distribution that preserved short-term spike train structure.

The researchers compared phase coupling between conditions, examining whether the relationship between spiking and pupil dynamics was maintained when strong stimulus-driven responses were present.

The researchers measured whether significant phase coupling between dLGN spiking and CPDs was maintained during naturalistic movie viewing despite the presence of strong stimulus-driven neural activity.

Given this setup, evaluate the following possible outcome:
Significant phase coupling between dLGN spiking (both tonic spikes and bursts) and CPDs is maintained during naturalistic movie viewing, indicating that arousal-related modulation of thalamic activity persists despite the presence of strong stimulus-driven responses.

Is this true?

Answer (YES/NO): YES